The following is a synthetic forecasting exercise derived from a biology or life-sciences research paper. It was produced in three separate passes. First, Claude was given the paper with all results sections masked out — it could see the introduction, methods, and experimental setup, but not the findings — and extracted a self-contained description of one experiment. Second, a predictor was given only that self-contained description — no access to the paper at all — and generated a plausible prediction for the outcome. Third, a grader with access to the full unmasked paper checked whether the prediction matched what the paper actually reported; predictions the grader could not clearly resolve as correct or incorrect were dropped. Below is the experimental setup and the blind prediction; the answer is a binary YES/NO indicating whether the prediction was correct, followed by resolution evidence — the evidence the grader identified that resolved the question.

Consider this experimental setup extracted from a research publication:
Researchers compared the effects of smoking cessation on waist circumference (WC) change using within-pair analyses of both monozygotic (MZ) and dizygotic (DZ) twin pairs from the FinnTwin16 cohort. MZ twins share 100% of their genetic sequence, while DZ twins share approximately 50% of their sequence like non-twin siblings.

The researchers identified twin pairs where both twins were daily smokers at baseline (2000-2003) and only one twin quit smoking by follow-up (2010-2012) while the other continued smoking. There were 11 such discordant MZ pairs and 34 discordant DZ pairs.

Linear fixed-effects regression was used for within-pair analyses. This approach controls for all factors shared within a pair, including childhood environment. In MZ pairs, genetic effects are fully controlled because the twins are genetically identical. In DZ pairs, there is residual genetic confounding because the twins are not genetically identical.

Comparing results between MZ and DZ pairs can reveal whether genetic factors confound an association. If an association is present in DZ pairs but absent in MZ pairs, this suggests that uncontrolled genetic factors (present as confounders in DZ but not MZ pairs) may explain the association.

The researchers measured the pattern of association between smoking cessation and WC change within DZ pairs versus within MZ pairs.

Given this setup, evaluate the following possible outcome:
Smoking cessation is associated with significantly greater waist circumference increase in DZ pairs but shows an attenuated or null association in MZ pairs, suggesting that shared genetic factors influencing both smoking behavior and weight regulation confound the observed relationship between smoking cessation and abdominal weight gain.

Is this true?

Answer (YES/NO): YES